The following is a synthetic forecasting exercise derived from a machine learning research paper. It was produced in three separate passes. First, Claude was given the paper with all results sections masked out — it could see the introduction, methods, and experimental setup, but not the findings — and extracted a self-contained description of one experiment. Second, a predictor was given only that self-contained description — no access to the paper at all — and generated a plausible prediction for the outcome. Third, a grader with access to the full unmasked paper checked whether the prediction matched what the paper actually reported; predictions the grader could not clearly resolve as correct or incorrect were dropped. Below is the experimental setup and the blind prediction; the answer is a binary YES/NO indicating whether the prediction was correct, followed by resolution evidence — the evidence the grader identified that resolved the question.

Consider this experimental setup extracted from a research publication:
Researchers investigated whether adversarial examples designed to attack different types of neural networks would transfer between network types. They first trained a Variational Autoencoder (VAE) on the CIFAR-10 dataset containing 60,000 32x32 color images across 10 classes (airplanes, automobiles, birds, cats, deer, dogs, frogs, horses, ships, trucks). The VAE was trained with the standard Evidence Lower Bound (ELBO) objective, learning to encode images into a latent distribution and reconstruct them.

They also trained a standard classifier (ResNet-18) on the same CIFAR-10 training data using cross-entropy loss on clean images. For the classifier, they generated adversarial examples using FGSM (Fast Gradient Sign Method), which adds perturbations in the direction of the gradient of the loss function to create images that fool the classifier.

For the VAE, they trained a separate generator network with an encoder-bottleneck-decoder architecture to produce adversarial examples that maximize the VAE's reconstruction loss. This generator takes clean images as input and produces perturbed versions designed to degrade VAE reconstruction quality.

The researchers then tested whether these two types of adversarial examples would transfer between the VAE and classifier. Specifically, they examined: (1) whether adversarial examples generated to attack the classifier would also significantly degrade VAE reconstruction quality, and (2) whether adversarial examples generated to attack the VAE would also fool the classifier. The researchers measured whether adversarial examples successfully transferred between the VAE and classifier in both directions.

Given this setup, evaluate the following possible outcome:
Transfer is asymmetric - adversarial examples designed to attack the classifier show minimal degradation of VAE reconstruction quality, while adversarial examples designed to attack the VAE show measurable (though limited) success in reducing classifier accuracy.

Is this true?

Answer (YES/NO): YES